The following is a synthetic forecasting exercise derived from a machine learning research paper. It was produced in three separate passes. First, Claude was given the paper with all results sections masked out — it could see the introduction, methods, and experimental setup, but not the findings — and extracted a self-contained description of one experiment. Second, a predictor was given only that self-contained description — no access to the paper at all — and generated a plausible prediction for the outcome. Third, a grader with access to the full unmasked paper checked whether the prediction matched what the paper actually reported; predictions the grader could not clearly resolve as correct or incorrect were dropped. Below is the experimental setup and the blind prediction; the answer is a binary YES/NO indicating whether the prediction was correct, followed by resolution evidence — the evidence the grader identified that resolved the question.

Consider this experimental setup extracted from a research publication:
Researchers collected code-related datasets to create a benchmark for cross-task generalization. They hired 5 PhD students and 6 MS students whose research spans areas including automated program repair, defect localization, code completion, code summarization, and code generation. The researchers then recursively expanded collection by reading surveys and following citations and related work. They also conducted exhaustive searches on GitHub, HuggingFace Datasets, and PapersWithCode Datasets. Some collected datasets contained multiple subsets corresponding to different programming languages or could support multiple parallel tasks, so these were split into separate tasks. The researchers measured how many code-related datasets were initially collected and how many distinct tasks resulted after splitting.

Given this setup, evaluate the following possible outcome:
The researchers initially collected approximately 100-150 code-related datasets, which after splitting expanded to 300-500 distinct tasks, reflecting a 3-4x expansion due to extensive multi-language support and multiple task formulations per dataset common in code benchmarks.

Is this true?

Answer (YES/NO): NO